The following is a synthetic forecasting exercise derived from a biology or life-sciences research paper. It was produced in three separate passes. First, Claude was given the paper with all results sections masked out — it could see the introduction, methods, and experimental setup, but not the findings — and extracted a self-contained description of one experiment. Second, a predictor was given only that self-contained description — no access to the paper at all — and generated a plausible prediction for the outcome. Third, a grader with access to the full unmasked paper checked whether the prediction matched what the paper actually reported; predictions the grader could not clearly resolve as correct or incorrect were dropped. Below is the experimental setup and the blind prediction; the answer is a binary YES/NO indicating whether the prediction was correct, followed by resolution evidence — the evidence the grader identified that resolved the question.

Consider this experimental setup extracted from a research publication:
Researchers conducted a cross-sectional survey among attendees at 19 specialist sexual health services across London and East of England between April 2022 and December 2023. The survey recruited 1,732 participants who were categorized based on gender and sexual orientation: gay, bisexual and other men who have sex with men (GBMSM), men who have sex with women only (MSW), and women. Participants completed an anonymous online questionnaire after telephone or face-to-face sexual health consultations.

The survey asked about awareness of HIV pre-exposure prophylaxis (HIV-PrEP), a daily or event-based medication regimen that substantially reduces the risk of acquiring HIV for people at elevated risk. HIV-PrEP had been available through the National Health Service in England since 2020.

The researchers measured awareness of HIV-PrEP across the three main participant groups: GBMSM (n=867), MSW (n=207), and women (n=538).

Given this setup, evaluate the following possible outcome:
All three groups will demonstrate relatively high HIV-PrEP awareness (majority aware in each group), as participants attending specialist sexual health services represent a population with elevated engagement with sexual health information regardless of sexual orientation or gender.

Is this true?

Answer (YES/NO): NO